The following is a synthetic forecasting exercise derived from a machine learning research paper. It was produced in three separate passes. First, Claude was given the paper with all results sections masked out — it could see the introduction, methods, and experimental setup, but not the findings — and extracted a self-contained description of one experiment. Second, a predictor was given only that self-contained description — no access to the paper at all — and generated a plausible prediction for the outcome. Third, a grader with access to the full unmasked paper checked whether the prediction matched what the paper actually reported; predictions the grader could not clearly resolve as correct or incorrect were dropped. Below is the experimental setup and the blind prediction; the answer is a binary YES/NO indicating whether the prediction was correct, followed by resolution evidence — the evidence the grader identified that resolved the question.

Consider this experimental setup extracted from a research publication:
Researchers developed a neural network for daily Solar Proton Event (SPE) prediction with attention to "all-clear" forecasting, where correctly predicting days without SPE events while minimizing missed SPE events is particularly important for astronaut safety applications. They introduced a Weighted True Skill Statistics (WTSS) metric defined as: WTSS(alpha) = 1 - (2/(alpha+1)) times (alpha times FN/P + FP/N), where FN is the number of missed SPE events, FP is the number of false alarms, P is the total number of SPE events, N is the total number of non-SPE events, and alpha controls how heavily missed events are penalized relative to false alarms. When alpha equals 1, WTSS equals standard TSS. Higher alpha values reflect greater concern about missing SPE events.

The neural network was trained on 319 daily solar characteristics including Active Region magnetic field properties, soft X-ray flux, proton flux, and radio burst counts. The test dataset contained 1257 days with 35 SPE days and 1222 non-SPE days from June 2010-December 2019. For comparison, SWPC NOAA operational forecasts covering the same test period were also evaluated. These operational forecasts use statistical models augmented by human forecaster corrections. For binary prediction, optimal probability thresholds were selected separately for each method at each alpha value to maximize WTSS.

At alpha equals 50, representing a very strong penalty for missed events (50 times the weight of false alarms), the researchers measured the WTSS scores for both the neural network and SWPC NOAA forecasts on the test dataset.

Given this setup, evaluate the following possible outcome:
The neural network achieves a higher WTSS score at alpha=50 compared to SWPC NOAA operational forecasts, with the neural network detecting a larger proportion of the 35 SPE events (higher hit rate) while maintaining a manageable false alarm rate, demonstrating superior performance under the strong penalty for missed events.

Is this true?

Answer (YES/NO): YES